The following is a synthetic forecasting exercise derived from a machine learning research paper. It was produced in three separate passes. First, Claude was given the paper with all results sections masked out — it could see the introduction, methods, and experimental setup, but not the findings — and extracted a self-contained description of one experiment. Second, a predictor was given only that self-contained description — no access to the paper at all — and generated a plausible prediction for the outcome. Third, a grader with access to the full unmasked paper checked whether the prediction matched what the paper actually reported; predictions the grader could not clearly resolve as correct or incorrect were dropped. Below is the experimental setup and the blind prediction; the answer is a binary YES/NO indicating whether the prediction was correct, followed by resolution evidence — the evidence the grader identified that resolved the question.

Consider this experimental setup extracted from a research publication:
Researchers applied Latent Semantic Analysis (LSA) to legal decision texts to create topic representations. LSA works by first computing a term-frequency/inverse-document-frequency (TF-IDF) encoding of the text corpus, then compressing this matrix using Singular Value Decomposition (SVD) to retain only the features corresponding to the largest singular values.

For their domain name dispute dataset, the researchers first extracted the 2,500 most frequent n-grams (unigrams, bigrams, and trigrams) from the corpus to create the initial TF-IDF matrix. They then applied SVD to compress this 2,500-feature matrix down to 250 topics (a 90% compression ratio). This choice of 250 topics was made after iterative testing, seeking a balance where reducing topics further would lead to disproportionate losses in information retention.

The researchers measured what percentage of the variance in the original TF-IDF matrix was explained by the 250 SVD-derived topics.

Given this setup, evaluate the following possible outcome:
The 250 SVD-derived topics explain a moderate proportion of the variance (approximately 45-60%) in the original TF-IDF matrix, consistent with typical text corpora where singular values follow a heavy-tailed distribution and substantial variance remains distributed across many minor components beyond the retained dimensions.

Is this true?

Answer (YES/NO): NO